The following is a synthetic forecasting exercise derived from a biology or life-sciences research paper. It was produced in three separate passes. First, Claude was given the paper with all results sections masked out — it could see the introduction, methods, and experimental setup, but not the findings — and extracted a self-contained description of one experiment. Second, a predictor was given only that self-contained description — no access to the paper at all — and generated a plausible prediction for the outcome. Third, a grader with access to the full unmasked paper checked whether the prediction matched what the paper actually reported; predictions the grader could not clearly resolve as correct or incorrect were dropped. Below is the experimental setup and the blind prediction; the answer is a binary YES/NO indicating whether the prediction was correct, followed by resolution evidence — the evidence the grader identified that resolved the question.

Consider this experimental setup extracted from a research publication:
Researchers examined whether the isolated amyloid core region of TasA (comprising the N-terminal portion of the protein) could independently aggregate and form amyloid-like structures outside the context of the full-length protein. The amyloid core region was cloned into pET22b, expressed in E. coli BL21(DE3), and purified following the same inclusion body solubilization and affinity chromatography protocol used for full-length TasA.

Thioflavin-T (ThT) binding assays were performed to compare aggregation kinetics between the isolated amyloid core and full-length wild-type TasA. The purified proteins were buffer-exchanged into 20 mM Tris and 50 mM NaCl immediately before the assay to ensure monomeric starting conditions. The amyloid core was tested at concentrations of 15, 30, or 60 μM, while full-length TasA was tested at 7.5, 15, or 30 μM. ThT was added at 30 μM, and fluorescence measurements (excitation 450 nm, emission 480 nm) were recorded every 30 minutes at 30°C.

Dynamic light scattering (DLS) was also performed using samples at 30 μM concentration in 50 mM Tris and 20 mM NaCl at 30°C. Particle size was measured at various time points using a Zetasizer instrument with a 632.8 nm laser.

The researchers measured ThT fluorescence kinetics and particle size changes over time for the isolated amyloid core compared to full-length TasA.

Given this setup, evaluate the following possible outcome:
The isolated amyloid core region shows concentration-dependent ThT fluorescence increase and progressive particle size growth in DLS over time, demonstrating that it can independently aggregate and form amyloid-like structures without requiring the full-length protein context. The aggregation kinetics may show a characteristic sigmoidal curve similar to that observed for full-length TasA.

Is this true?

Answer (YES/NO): YES